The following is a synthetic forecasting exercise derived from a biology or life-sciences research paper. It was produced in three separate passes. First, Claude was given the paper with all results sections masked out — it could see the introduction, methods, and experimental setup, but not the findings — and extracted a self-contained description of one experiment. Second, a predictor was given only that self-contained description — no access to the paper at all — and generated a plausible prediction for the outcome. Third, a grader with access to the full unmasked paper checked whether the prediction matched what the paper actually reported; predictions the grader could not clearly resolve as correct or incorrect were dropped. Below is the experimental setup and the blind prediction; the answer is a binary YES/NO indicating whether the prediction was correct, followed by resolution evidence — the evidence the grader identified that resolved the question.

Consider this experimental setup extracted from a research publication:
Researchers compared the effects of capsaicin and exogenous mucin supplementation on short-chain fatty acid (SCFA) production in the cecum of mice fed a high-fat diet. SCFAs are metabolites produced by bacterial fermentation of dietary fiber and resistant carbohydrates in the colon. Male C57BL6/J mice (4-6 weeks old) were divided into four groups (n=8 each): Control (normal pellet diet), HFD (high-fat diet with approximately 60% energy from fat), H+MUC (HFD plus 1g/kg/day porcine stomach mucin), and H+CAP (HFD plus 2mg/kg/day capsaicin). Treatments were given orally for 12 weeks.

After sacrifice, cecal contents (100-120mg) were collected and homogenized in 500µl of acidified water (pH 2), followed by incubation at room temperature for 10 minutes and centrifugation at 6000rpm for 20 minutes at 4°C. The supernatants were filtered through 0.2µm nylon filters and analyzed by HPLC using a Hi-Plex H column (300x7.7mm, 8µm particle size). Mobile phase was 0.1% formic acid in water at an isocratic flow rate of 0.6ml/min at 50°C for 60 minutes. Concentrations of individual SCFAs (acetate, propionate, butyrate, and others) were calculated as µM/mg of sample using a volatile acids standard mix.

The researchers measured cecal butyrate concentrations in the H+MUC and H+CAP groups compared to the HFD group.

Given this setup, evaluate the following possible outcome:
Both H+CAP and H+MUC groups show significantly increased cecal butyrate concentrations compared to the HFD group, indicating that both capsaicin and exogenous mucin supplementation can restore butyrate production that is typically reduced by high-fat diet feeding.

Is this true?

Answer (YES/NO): NO